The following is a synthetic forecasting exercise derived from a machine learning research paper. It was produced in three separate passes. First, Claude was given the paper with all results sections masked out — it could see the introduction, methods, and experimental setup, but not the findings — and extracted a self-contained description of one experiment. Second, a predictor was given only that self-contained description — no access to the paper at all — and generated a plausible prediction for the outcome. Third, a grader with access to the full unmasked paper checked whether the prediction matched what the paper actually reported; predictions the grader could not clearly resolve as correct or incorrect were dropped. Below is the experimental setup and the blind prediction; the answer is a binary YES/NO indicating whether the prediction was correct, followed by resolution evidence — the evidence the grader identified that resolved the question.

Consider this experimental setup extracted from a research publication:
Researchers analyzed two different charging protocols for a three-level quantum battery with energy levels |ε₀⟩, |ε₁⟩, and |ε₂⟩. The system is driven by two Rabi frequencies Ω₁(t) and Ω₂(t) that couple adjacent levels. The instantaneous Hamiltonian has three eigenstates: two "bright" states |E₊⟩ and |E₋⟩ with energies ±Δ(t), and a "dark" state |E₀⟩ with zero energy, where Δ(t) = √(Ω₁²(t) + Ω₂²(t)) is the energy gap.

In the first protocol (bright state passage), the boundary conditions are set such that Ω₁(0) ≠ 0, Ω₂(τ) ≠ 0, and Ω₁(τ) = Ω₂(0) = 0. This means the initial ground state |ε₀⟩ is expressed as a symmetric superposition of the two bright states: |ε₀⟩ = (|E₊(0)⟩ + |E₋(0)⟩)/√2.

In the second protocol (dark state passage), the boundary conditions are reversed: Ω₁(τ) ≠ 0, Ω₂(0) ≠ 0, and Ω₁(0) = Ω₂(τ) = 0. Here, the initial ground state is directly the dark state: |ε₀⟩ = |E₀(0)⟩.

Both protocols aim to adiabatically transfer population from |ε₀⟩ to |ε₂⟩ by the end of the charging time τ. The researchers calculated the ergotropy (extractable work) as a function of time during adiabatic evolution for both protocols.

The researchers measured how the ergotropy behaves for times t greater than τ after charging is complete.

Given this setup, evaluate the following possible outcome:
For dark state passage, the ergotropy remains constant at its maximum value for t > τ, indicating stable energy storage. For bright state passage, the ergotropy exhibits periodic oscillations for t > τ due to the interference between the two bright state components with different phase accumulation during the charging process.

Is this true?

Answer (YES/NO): YES